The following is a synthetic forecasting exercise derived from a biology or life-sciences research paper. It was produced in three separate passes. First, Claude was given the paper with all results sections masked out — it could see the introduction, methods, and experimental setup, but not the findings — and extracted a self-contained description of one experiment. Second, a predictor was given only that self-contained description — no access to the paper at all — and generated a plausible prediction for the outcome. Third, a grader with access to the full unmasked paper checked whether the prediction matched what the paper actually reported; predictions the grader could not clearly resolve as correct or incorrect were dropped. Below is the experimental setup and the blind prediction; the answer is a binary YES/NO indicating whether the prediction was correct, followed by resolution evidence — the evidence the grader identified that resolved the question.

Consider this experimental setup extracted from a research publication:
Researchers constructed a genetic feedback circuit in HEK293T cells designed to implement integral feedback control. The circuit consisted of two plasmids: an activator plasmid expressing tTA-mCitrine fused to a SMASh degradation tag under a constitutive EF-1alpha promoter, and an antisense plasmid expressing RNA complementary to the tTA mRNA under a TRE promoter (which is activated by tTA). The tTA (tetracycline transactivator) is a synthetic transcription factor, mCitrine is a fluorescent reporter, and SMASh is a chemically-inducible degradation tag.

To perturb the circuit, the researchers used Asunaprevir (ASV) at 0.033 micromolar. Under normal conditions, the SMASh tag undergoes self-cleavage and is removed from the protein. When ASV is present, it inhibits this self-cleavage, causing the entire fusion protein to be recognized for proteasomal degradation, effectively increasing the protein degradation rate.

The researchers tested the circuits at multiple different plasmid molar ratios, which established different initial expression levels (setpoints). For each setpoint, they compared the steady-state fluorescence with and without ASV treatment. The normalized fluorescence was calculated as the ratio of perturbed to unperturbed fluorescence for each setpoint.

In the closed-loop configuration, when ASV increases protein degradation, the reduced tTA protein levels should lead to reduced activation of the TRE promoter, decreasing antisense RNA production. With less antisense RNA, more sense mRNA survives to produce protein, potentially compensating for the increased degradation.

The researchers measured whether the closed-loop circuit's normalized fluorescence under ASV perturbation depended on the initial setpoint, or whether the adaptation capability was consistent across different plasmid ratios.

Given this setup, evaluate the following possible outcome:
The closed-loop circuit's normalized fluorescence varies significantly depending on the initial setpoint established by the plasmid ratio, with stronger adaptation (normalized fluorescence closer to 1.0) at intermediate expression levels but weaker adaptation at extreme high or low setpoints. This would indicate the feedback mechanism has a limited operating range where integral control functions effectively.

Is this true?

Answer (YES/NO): NO